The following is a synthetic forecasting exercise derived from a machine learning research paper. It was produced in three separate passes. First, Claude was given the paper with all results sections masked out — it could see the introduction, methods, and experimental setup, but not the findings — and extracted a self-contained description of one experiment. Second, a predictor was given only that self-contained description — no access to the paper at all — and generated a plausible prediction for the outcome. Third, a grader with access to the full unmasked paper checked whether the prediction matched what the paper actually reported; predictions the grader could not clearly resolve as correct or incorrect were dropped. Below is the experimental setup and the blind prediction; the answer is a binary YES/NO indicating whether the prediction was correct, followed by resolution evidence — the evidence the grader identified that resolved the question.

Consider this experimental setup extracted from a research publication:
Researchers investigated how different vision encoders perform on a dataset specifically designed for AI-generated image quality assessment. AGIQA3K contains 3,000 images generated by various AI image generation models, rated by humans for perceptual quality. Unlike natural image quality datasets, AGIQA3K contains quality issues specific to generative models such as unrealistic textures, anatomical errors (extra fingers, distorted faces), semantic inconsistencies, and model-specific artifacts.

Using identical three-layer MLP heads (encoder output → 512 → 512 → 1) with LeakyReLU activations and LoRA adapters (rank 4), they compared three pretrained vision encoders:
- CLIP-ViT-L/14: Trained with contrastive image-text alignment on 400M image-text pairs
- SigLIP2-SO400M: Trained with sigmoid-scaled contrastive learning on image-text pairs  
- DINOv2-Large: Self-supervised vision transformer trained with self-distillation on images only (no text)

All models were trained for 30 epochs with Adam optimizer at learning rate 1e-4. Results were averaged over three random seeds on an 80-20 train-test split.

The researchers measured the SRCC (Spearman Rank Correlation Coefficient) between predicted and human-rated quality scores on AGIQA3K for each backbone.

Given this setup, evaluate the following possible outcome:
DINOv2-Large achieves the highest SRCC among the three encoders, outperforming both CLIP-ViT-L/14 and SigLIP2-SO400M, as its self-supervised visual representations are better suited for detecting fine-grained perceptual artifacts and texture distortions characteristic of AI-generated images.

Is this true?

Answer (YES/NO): NO